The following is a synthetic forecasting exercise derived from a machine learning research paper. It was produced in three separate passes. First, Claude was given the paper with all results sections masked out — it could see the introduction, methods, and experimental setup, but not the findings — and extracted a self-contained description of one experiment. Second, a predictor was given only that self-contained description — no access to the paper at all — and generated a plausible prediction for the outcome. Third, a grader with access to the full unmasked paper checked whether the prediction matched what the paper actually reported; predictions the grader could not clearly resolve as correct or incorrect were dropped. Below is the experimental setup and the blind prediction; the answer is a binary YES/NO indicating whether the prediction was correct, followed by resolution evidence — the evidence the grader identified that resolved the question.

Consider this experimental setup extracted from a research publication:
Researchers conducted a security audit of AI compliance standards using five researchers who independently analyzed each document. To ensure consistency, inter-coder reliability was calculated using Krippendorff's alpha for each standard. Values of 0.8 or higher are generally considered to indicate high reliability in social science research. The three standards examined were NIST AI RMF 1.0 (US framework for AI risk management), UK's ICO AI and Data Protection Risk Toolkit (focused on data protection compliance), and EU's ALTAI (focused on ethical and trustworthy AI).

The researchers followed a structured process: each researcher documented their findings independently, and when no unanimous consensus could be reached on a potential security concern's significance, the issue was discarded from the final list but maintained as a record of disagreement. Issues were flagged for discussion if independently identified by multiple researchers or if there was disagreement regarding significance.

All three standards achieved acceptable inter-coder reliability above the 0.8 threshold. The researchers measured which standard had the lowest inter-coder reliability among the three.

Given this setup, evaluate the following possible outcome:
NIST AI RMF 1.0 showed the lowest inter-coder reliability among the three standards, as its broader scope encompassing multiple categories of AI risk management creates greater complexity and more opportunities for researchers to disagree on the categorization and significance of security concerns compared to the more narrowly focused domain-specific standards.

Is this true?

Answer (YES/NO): NO